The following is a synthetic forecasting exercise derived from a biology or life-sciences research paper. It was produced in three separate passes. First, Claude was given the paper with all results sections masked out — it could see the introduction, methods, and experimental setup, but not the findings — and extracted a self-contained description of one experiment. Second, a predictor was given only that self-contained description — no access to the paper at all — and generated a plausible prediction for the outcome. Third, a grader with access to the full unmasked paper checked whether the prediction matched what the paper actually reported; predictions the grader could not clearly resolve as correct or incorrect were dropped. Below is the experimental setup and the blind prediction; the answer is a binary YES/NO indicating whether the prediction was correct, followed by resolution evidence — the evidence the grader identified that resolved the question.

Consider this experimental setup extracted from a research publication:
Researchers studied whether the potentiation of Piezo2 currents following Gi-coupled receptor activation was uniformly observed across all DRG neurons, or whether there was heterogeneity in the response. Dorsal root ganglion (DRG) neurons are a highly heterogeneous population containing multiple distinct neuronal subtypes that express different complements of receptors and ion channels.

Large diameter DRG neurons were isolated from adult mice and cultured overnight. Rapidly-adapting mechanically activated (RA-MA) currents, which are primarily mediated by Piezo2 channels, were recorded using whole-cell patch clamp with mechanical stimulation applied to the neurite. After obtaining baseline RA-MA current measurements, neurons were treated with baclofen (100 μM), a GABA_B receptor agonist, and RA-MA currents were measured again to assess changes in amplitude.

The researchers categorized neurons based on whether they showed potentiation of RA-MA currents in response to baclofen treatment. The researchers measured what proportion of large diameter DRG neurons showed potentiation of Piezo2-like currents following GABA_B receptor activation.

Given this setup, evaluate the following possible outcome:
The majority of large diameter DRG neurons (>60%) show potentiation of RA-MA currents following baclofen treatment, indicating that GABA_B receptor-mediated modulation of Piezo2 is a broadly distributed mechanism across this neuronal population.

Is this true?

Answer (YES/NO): NO